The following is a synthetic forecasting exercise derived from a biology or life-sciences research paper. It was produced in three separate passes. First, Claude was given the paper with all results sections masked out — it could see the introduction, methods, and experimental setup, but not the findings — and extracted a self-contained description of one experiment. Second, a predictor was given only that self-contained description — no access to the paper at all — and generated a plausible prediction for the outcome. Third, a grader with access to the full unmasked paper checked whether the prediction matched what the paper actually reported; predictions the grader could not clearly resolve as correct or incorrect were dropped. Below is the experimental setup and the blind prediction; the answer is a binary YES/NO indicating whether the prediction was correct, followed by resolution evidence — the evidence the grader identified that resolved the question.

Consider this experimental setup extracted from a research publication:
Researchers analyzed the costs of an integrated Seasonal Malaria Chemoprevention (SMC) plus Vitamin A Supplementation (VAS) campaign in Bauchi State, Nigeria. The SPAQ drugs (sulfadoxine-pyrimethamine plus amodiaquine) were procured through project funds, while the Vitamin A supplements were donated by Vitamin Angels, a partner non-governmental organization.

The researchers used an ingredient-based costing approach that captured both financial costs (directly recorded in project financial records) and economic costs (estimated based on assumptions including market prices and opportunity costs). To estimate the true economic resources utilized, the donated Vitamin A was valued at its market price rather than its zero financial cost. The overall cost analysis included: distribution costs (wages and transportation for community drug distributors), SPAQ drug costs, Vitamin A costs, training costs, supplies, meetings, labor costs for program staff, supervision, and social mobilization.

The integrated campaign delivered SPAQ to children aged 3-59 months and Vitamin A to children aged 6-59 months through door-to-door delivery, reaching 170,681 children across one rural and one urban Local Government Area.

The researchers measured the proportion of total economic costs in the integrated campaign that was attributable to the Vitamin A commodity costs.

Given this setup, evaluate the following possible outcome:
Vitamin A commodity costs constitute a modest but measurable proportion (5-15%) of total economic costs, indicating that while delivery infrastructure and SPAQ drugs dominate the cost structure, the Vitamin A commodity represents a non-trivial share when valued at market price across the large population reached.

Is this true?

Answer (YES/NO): NO